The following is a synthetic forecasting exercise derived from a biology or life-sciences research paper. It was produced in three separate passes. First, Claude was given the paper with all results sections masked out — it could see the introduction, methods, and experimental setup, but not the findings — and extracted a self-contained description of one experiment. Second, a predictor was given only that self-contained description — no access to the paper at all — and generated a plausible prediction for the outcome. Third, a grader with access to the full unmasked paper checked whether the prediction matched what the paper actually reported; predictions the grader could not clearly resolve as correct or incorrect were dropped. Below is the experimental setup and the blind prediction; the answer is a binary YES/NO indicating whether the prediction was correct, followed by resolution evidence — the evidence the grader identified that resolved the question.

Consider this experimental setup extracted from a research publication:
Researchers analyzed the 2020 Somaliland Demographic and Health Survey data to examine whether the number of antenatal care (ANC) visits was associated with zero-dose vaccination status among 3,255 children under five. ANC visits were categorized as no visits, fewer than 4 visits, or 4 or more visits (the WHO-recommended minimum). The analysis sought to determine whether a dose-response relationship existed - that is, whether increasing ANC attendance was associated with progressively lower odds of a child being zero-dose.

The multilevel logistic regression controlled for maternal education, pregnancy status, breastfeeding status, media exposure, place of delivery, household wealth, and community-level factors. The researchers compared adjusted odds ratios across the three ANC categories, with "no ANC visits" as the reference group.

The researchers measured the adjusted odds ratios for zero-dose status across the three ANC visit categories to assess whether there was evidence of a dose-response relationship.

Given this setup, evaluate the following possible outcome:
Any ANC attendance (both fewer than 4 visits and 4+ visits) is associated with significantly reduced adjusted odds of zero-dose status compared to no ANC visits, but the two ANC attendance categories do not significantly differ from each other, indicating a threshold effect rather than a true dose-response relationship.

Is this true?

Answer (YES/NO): NO